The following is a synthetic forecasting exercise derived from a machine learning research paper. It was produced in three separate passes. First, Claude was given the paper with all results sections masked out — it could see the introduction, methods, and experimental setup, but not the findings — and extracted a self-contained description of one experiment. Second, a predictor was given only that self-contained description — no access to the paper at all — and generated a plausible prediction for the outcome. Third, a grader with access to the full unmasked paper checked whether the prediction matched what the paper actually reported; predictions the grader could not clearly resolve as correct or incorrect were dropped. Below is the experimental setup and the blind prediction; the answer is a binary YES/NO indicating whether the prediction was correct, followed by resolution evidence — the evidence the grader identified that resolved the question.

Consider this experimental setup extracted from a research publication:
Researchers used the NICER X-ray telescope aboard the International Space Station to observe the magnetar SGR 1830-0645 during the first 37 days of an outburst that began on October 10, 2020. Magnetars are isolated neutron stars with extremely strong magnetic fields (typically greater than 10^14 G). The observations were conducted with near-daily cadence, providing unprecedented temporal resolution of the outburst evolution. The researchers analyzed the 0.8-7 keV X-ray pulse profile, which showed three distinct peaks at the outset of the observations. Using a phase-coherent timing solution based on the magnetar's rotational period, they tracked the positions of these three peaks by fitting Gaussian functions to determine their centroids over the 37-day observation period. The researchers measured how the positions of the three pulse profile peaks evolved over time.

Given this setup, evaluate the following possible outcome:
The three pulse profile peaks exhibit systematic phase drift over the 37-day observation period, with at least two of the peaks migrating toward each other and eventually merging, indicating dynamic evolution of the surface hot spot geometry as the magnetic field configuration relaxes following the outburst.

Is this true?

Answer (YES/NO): YES